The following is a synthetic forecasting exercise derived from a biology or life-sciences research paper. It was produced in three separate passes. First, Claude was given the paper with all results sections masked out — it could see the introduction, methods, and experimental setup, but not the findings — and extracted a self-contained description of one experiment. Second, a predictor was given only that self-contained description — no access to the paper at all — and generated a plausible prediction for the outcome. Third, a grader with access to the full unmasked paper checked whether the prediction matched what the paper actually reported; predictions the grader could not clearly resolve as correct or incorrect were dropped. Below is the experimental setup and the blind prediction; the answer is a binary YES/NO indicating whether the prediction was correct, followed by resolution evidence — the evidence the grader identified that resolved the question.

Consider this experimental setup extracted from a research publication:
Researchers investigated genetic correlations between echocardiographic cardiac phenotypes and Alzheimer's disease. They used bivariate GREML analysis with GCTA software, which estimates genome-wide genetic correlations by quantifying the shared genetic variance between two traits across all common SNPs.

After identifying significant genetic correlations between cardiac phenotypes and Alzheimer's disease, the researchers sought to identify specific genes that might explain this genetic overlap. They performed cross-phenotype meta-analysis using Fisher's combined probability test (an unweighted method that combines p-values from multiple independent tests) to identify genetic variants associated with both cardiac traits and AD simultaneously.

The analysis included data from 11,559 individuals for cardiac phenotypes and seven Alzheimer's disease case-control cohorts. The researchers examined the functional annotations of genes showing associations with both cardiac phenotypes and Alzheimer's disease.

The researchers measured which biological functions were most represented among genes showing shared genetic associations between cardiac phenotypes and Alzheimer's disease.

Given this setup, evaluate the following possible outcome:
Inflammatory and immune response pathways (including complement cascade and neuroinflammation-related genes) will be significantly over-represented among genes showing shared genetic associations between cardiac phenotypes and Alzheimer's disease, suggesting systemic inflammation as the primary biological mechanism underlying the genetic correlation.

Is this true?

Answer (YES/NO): NO